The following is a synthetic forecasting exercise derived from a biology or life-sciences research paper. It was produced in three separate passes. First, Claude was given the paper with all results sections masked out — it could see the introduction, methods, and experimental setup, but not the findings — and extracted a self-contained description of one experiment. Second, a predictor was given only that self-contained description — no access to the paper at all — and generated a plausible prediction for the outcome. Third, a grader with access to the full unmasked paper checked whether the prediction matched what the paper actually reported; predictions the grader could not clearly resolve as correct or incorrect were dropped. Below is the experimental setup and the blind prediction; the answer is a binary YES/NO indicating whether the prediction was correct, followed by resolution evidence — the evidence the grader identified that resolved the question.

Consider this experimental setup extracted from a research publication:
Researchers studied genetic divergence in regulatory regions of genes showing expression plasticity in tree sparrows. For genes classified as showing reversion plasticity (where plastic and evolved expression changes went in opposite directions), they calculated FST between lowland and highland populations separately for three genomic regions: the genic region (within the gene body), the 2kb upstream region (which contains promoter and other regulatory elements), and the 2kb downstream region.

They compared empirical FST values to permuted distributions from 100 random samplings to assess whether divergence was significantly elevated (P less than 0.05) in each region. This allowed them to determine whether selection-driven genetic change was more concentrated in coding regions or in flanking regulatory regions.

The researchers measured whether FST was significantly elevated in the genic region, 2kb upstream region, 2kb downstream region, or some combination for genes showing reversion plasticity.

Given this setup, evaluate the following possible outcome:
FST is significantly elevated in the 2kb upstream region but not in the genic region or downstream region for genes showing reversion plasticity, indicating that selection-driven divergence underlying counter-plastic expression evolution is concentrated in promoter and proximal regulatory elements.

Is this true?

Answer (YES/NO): NO